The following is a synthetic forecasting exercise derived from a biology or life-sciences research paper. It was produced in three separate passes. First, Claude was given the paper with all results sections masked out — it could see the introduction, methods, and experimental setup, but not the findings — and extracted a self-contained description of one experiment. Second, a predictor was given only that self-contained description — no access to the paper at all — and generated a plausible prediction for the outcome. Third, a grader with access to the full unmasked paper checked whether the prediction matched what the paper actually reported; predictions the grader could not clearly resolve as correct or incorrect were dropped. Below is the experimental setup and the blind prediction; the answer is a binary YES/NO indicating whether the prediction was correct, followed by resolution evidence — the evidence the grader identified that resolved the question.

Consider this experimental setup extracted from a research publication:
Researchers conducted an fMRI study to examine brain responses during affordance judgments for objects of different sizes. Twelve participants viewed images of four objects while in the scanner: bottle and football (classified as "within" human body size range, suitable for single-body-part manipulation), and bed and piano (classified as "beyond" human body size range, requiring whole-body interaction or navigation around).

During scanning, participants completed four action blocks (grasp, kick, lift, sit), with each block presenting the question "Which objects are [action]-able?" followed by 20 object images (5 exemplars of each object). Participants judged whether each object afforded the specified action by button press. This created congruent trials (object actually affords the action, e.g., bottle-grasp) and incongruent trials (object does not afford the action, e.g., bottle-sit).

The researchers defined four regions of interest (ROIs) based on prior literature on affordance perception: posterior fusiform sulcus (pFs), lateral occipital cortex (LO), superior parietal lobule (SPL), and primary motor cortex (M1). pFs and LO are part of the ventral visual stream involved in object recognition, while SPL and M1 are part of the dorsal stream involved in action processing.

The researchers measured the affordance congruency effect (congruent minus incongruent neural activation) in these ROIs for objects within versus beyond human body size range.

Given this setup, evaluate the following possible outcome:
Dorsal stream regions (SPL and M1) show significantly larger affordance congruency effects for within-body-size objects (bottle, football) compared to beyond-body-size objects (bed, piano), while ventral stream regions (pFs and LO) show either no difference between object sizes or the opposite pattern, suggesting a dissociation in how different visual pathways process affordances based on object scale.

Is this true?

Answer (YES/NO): NO